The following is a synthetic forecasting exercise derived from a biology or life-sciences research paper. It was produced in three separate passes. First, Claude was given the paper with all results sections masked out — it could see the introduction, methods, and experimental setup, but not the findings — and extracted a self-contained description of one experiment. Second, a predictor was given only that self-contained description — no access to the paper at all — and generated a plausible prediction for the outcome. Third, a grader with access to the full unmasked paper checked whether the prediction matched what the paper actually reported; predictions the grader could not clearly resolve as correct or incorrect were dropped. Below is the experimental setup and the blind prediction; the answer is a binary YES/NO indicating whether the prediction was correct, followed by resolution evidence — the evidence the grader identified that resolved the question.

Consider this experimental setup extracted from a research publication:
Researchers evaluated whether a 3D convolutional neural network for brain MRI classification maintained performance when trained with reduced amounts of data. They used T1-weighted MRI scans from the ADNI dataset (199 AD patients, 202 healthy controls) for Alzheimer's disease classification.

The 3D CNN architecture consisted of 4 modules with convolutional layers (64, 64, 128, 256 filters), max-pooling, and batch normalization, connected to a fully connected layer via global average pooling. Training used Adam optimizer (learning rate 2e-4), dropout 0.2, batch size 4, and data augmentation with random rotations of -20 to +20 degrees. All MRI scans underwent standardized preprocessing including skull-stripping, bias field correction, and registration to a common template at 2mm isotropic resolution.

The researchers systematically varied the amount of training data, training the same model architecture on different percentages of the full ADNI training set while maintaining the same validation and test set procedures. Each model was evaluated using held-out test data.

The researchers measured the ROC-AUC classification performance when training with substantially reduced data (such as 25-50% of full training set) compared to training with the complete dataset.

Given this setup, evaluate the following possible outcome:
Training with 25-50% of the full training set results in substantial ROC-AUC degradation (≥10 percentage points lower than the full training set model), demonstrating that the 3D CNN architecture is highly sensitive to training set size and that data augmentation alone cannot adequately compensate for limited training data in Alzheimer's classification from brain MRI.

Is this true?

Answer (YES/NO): NO